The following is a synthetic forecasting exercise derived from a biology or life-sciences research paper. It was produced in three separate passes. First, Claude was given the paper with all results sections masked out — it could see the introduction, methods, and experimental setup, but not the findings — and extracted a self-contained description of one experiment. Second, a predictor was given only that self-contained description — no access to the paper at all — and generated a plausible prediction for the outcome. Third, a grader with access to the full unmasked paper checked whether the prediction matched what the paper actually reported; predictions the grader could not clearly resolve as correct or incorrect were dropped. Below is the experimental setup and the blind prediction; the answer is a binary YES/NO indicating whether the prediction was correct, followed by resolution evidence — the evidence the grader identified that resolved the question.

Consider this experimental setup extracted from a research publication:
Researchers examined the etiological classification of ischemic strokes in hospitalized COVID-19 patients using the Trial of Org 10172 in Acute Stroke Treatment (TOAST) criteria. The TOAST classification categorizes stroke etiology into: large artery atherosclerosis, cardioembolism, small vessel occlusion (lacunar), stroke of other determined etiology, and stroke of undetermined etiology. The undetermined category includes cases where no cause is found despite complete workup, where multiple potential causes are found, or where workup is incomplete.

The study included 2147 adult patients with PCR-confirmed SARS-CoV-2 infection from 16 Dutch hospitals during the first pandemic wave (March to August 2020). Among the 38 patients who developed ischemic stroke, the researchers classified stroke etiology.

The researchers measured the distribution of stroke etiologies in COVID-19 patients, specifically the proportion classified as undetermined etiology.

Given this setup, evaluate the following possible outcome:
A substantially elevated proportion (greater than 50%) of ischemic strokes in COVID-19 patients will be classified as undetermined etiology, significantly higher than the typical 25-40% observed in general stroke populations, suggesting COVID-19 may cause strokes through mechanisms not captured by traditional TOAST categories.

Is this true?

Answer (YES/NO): NO